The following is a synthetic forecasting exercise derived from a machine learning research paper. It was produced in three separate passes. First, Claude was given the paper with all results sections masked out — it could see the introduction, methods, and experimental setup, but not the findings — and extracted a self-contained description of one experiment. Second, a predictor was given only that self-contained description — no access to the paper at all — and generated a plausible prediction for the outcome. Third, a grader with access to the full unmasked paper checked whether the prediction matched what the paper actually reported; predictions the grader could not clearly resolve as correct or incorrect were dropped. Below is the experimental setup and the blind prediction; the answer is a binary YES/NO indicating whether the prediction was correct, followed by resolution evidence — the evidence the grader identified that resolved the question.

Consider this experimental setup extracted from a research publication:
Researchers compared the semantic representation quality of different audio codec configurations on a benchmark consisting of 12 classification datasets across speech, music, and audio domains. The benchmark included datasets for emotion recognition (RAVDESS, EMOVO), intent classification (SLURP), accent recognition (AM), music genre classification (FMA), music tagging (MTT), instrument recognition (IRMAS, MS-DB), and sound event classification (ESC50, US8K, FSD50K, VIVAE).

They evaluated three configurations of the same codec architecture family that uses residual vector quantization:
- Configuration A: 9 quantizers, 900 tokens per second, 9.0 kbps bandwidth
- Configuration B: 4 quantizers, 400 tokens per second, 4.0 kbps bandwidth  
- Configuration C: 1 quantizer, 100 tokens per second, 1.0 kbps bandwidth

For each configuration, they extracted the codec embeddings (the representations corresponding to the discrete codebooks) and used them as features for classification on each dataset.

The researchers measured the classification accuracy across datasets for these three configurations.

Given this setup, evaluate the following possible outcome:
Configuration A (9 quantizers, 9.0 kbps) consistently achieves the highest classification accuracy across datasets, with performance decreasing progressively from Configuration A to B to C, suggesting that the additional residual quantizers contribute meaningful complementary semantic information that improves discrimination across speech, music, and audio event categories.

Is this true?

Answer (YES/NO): NO